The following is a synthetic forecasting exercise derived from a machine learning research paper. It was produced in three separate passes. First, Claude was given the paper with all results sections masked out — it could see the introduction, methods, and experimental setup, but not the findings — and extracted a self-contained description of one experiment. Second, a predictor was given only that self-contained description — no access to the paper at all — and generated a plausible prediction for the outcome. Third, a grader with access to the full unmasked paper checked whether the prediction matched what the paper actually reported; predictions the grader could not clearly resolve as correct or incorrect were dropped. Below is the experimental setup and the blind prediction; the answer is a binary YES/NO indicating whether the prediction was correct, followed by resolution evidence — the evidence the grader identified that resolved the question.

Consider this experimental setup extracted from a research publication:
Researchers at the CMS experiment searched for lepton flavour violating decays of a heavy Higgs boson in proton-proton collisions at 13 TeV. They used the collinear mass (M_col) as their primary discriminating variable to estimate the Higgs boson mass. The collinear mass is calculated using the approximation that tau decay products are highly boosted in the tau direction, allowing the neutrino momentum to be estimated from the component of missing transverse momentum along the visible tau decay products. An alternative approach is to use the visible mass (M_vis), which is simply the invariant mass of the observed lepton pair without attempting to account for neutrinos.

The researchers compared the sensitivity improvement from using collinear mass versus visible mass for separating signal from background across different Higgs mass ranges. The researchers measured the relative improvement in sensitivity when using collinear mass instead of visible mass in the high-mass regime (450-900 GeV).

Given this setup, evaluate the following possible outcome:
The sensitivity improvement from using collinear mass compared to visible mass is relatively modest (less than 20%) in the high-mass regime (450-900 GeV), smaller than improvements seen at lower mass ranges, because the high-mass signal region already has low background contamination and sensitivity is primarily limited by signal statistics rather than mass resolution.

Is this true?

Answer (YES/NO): NO